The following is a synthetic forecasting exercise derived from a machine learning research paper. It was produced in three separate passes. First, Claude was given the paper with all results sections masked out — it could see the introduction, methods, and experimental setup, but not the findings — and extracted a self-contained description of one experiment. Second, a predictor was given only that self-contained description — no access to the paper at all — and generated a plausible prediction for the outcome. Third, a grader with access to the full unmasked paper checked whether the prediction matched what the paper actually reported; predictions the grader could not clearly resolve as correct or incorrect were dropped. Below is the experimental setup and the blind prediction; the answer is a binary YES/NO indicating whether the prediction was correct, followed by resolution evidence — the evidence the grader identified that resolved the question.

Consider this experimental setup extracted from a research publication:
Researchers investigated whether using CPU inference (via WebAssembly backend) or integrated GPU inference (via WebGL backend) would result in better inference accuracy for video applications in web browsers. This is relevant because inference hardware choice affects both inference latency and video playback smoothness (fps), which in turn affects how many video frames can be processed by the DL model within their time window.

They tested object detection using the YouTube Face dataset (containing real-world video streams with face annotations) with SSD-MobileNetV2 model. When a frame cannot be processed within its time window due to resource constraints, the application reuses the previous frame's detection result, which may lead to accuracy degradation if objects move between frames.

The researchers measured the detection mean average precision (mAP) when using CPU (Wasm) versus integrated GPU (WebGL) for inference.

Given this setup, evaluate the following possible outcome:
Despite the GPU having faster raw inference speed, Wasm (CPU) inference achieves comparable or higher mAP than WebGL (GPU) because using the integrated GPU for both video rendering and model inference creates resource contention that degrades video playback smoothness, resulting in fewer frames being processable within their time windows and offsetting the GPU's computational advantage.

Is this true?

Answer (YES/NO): YES